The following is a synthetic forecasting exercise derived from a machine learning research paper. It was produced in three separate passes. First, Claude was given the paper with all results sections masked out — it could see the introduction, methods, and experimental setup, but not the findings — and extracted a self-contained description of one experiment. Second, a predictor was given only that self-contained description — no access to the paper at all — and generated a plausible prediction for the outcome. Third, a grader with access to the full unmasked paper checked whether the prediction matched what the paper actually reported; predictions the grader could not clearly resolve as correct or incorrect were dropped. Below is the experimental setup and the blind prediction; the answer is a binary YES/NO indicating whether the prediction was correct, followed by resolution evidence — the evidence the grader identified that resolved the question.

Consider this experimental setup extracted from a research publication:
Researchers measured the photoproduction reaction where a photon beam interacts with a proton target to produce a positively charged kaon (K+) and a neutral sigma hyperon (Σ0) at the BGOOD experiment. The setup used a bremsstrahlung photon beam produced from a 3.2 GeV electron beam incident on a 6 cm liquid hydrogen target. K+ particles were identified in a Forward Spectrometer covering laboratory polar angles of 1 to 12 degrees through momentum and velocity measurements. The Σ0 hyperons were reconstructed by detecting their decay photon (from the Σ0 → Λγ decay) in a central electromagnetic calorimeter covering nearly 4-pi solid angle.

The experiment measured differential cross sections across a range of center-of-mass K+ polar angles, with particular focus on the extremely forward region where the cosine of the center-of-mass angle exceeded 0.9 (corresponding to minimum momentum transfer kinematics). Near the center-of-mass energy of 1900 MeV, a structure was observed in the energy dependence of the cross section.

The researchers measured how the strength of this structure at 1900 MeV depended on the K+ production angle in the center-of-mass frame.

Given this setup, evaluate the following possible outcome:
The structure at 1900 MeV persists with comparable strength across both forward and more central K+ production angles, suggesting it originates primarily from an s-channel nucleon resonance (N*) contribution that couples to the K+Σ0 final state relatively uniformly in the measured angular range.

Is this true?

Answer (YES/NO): NO